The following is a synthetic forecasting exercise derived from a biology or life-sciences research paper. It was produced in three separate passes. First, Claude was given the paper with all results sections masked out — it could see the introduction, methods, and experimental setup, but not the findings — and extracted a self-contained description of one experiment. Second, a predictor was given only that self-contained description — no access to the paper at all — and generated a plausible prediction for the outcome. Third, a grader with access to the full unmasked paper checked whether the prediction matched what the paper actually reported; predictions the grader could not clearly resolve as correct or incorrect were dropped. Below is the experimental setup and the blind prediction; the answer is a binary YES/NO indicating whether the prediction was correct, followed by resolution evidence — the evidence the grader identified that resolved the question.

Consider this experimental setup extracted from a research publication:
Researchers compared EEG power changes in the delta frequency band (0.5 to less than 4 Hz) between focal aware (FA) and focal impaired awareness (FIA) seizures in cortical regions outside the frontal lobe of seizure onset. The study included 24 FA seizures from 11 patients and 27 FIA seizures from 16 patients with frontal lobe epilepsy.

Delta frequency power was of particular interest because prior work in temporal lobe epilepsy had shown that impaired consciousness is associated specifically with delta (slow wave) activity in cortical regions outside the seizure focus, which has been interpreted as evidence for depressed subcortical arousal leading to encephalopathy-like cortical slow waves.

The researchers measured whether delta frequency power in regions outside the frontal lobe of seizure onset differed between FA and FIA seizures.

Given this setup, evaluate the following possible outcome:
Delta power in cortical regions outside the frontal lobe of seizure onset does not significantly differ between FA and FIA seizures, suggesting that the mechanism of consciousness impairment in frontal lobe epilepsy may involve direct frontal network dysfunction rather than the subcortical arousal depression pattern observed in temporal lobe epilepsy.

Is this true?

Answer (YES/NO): NO